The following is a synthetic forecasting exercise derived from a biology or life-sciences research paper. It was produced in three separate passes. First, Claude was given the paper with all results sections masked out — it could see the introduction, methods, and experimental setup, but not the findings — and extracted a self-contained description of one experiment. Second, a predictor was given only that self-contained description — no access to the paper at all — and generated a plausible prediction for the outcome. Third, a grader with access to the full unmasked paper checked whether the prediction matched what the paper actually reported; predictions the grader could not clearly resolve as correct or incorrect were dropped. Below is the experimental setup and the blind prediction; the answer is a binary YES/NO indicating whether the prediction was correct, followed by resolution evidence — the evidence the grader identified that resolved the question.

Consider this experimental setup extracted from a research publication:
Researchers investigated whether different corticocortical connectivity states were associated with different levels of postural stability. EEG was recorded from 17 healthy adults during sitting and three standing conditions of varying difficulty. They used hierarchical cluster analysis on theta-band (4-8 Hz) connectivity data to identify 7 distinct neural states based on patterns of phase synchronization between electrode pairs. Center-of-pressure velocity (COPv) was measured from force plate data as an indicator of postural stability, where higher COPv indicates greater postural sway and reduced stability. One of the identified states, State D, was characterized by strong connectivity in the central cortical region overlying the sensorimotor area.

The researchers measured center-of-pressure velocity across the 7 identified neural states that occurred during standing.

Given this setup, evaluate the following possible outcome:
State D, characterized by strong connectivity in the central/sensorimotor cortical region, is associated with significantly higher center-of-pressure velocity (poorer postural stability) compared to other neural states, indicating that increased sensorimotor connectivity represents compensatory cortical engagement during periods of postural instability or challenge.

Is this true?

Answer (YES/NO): YES